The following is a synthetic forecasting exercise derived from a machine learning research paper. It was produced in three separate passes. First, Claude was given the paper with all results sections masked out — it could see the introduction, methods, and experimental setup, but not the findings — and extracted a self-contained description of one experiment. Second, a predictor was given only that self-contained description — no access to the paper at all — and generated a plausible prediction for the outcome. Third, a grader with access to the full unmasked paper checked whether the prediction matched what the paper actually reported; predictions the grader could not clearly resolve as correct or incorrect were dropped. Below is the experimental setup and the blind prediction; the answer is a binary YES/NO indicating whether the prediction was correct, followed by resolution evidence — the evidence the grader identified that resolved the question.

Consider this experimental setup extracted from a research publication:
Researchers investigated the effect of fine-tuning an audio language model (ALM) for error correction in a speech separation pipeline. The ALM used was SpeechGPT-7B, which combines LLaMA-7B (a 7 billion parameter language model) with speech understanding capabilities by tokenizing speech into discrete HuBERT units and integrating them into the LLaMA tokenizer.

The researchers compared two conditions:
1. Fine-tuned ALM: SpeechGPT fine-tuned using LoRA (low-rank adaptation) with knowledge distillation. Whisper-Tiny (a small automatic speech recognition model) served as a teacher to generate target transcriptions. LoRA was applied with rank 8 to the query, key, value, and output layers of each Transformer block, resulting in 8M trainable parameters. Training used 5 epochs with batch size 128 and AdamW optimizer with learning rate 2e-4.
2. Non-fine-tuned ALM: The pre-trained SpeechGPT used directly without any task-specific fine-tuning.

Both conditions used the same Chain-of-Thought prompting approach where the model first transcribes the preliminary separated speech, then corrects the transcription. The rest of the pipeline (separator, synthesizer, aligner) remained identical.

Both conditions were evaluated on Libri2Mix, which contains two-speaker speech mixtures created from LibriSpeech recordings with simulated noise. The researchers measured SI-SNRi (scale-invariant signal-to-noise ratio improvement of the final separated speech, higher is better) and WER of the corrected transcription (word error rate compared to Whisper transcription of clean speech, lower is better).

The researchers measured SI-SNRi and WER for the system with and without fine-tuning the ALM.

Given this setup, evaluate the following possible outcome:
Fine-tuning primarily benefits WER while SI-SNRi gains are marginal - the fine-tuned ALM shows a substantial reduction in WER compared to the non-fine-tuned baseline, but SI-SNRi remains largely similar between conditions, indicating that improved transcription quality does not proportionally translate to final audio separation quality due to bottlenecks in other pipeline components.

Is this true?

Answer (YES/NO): NO